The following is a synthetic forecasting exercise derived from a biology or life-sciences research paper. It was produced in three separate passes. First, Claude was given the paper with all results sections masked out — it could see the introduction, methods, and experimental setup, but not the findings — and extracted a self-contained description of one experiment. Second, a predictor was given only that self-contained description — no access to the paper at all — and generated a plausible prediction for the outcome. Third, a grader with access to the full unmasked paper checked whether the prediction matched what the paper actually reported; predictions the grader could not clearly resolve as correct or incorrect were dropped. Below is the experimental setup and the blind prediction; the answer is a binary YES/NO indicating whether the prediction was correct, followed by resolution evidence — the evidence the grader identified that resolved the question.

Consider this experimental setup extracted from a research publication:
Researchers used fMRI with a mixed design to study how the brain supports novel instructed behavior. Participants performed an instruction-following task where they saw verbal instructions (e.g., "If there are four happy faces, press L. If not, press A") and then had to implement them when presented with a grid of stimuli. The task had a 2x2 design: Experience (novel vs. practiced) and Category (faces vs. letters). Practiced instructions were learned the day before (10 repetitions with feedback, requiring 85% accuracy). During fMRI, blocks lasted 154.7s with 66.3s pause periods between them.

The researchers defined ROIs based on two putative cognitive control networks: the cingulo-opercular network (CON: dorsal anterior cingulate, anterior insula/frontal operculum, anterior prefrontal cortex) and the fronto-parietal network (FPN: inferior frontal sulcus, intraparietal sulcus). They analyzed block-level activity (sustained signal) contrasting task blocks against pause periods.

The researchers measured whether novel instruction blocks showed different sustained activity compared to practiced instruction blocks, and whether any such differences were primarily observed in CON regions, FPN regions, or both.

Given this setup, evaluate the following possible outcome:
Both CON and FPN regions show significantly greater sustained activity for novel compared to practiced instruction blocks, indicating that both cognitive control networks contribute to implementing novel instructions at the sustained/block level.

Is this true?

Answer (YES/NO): NO